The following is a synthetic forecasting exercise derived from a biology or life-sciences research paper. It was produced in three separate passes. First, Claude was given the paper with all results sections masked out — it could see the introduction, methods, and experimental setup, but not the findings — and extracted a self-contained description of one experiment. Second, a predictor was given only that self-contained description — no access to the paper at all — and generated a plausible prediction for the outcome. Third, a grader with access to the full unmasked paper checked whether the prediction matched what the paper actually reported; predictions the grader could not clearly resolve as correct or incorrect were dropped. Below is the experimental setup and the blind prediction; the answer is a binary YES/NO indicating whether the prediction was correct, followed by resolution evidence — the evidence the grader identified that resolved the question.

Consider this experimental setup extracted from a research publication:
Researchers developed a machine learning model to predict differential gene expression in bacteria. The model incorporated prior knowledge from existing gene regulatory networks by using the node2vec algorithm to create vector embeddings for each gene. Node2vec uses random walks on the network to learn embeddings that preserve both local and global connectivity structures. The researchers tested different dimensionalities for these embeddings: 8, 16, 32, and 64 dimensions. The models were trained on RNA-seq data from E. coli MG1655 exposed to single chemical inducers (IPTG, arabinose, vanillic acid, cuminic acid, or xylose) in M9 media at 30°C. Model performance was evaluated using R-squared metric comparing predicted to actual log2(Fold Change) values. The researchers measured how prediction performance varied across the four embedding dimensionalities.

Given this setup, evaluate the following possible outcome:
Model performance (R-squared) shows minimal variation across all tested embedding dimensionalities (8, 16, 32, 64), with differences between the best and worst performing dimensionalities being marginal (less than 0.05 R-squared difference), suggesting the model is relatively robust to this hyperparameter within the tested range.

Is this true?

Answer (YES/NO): YES